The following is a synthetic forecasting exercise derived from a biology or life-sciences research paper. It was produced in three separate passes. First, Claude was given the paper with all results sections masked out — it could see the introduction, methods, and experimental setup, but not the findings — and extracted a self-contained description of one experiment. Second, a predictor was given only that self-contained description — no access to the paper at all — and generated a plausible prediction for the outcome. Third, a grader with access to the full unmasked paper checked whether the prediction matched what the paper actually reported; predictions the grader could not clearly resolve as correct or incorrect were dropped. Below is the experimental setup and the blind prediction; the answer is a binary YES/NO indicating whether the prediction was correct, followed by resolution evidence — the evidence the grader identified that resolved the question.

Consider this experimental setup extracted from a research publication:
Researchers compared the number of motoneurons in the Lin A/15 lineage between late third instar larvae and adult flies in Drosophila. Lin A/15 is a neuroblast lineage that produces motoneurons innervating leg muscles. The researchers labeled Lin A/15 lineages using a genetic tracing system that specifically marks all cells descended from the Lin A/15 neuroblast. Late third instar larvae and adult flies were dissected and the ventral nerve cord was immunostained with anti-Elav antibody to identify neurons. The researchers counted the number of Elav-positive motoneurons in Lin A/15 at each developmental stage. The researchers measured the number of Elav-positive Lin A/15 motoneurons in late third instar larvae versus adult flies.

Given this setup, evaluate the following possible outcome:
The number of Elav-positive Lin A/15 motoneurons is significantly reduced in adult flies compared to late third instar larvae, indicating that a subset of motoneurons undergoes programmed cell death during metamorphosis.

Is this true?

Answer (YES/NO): YES